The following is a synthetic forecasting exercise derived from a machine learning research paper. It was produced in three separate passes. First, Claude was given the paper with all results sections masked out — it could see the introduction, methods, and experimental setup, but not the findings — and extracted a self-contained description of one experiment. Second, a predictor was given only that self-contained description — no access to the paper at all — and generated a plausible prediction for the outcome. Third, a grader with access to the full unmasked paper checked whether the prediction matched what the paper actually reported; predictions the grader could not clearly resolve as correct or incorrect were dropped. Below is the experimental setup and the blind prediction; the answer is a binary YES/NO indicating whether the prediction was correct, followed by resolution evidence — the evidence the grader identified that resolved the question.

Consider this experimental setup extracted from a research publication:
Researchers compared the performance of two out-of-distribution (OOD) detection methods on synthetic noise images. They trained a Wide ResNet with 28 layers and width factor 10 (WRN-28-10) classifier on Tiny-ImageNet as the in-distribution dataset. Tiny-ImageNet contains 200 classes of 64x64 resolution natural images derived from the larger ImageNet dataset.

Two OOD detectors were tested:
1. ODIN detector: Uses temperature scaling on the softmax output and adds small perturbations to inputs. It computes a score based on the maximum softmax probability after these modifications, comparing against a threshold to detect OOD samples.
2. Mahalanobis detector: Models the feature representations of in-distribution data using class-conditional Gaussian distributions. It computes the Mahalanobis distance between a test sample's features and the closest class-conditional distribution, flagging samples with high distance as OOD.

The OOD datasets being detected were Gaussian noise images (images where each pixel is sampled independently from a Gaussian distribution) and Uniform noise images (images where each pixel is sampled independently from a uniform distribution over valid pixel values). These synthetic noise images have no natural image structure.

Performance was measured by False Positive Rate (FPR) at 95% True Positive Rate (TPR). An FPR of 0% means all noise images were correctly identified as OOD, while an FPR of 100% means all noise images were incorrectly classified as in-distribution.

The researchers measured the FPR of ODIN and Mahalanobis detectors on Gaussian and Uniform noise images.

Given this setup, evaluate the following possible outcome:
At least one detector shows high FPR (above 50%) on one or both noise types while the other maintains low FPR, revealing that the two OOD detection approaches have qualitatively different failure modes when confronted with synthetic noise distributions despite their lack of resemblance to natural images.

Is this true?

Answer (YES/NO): YES